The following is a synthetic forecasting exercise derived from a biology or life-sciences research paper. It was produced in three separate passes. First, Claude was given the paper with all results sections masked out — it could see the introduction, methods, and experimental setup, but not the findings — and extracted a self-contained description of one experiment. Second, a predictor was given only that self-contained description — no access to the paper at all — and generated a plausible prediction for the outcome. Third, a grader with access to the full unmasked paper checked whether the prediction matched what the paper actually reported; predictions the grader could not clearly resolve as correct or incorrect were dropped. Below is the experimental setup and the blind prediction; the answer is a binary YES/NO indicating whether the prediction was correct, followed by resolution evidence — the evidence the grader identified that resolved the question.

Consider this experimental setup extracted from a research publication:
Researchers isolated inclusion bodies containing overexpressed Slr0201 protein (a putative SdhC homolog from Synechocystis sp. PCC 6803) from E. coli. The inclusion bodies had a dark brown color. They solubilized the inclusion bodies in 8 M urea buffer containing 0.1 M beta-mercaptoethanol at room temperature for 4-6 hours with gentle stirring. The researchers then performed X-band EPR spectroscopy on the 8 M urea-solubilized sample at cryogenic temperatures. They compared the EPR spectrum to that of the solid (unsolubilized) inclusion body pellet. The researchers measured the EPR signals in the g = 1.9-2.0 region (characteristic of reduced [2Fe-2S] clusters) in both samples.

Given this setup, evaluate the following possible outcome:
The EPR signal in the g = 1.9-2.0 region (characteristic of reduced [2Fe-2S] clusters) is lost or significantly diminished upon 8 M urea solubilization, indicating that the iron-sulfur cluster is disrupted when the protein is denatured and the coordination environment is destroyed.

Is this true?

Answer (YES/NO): YES